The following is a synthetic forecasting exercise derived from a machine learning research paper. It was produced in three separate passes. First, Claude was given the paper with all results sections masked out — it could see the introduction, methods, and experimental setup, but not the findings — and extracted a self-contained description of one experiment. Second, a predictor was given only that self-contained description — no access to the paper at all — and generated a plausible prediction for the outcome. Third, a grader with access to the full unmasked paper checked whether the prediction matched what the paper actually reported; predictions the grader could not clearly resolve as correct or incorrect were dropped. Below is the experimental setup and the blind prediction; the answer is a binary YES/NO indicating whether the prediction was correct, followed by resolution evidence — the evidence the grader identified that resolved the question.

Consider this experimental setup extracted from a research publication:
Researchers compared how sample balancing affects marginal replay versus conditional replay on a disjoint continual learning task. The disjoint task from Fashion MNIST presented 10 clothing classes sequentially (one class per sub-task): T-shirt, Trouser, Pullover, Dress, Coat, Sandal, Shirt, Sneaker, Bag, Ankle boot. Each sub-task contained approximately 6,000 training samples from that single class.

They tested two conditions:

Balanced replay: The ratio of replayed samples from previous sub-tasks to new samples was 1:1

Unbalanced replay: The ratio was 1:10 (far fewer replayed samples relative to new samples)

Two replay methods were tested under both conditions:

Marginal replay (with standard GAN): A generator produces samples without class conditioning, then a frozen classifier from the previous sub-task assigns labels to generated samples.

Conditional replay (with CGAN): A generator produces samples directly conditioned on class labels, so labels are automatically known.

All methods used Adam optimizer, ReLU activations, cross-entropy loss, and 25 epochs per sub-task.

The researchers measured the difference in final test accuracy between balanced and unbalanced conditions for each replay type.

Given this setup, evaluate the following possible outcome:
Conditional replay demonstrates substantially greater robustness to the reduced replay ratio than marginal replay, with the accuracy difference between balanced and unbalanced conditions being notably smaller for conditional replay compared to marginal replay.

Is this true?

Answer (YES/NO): YES